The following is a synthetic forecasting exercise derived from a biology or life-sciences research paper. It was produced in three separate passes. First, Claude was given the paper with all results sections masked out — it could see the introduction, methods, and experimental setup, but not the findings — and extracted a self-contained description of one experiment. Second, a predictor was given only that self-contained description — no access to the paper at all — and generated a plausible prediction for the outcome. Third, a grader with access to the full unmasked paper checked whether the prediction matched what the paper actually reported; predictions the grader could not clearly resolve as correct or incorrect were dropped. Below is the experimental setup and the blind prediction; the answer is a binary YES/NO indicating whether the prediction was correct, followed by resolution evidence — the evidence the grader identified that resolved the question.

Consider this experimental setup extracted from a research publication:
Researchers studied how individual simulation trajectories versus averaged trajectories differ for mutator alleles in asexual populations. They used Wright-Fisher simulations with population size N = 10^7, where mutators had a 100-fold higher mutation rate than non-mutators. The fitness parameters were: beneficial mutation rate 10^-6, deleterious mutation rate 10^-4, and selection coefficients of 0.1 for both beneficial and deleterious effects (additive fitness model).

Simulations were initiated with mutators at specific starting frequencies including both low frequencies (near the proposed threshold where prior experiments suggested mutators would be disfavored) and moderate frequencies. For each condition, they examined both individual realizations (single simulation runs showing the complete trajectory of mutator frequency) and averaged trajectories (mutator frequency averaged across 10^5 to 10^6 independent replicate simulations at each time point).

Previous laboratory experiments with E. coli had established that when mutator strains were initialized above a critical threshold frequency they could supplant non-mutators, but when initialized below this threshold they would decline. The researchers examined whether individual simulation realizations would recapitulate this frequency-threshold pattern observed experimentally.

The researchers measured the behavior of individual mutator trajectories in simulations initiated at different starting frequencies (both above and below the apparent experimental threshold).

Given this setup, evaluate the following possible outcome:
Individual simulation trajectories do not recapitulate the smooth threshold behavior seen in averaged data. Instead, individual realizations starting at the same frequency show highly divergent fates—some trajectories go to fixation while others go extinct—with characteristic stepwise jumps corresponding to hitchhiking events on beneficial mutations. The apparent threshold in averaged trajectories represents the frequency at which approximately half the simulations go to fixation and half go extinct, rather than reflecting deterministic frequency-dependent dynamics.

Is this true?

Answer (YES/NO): NO